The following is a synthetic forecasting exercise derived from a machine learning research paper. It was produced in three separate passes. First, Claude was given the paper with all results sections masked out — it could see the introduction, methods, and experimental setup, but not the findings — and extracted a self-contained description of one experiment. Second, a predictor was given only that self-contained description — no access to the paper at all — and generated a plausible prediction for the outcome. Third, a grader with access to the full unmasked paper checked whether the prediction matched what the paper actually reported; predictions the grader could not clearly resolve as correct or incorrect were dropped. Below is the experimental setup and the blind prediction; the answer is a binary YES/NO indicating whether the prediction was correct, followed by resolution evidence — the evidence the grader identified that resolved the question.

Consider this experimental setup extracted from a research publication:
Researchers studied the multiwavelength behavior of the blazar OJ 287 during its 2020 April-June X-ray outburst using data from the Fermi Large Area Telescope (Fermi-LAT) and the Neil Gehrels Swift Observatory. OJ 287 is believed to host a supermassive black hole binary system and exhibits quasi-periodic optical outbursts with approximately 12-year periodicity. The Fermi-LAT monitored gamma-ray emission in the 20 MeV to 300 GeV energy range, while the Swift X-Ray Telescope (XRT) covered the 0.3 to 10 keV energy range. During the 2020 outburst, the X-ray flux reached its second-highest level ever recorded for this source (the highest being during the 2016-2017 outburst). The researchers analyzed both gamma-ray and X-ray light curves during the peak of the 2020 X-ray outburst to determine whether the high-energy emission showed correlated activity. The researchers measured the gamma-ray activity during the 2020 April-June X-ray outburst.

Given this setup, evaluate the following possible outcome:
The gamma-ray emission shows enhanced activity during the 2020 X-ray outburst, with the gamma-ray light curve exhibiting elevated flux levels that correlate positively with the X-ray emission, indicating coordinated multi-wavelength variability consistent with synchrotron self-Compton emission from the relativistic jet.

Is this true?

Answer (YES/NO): NO